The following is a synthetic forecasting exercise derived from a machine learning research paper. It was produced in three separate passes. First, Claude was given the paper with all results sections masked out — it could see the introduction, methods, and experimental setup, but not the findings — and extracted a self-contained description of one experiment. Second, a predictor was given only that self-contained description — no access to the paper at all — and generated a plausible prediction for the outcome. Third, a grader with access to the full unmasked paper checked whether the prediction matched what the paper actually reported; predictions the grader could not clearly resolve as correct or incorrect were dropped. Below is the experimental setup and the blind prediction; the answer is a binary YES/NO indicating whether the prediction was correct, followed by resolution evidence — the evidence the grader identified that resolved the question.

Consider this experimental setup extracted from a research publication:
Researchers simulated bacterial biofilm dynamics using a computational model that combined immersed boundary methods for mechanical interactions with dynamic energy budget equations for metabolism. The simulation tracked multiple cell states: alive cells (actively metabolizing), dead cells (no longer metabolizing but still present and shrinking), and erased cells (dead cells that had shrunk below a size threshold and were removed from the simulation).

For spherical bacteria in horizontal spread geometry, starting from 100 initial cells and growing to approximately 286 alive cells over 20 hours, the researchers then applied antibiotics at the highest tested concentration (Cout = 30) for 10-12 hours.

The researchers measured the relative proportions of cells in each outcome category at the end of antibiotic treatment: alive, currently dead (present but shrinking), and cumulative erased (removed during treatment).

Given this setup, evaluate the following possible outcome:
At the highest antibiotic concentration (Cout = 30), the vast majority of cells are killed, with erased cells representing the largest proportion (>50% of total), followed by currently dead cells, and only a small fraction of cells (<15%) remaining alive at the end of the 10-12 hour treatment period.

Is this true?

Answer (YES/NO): NO